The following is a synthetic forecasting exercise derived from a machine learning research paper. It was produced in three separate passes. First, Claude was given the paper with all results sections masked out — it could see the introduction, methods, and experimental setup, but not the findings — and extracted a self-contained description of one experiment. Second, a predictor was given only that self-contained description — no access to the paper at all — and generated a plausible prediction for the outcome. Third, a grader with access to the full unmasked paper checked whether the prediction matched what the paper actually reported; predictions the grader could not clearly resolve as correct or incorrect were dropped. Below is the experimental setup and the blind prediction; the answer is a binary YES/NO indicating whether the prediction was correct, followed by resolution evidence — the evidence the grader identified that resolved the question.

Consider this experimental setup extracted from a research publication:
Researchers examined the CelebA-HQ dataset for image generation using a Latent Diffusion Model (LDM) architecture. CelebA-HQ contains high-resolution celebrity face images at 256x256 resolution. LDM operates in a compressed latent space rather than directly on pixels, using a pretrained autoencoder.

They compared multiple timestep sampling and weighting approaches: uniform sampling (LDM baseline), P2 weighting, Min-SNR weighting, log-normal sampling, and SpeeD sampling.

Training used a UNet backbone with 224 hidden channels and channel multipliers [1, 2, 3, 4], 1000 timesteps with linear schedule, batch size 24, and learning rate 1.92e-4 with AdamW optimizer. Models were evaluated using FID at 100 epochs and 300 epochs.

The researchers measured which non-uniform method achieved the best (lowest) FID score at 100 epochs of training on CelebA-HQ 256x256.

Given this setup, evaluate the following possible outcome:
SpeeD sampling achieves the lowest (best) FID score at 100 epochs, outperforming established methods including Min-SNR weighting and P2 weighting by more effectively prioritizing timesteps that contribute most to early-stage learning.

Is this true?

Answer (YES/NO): NO